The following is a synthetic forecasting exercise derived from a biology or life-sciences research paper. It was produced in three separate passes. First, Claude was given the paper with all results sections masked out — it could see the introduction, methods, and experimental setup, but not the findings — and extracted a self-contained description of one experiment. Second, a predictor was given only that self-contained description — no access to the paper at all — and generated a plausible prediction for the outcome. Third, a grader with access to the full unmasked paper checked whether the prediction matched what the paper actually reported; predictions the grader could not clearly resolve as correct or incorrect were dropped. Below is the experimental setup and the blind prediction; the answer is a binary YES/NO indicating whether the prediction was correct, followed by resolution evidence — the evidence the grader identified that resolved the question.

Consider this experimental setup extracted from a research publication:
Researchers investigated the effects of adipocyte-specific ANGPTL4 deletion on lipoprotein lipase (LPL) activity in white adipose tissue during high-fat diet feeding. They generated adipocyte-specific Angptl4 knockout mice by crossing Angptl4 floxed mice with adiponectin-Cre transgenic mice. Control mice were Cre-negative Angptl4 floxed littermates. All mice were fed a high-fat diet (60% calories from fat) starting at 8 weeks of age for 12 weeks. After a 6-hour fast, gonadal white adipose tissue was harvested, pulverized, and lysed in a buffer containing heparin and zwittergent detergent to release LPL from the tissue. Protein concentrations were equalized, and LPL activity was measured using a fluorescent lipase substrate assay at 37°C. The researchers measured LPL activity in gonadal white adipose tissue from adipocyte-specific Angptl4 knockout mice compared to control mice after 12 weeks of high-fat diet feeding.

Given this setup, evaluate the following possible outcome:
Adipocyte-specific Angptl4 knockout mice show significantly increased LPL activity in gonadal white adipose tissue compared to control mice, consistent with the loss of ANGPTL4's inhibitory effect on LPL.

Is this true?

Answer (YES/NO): YES